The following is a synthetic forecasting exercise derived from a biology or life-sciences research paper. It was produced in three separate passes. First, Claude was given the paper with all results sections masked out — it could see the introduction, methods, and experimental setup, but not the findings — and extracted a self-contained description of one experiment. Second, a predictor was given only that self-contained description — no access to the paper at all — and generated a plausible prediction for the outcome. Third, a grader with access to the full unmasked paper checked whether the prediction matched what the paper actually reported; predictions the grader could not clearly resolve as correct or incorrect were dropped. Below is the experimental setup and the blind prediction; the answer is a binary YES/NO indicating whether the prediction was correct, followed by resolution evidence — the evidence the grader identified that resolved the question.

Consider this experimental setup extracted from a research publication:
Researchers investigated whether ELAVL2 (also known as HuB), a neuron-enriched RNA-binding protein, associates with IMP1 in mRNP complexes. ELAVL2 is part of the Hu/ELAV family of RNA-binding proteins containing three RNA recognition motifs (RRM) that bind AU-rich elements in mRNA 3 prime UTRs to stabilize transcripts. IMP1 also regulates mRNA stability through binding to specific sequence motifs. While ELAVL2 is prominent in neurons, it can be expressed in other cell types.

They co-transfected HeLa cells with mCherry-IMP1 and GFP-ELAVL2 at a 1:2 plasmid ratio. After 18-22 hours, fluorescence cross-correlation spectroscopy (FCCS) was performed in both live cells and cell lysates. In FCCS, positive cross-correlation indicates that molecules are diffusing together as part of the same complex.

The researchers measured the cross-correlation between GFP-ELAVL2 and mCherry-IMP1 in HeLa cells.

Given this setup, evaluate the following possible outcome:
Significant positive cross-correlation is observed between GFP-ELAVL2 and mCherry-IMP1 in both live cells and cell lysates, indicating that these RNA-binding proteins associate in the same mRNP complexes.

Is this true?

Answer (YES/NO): NO